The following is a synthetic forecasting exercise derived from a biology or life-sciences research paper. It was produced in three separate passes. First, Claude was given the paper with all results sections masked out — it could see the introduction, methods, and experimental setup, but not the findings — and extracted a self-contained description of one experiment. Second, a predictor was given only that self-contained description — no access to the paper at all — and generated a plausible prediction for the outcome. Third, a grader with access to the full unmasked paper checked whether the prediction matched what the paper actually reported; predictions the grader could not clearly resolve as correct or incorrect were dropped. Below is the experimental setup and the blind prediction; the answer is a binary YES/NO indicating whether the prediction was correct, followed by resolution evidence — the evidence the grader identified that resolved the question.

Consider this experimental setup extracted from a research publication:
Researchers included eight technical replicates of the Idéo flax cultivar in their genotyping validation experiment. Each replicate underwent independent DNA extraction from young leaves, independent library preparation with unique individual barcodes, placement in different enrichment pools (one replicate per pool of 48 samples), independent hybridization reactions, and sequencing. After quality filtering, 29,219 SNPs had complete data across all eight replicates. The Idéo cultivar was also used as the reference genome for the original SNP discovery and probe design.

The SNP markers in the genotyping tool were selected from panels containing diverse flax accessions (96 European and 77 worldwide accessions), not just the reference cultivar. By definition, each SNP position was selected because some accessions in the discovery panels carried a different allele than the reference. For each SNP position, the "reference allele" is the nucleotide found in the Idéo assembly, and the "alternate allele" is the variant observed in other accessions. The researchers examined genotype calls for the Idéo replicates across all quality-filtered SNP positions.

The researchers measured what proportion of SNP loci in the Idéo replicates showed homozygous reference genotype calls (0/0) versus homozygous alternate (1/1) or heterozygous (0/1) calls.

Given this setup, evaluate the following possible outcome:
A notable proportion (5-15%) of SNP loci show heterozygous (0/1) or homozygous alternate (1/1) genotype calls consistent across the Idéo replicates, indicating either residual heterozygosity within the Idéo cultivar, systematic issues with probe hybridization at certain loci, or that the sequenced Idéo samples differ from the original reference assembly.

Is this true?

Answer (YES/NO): NO